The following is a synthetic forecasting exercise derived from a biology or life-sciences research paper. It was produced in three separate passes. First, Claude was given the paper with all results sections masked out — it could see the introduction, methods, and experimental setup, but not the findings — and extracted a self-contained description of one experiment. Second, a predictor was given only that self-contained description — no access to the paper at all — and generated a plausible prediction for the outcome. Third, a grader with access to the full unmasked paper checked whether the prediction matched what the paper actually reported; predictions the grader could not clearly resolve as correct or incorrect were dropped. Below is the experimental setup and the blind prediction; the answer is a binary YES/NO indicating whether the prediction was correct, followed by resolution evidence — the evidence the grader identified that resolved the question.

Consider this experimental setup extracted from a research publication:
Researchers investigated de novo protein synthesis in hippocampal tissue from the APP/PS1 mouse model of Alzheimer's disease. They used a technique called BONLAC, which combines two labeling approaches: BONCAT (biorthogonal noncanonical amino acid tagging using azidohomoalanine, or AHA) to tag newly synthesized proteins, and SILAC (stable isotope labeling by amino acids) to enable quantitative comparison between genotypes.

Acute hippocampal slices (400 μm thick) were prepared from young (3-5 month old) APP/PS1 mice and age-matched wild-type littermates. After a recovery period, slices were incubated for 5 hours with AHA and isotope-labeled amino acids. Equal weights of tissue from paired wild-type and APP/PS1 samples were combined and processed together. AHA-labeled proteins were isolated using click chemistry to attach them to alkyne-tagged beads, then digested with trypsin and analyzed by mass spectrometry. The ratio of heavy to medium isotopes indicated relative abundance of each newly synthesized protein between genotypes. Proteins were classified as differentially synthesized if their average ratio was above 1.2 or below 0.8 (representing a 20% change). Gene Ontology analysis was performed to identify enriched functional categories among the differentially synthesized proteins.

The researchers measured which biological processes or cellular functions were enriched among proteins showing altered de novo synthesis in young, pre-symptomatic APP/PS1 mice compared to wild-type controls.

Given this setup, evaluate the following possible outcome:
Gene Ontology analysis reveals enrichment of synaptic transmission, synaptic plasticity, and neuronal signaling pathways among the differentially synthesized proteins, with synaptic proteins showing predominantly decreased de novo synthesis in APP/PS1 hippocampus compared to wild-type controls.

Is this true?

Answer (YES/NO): NO